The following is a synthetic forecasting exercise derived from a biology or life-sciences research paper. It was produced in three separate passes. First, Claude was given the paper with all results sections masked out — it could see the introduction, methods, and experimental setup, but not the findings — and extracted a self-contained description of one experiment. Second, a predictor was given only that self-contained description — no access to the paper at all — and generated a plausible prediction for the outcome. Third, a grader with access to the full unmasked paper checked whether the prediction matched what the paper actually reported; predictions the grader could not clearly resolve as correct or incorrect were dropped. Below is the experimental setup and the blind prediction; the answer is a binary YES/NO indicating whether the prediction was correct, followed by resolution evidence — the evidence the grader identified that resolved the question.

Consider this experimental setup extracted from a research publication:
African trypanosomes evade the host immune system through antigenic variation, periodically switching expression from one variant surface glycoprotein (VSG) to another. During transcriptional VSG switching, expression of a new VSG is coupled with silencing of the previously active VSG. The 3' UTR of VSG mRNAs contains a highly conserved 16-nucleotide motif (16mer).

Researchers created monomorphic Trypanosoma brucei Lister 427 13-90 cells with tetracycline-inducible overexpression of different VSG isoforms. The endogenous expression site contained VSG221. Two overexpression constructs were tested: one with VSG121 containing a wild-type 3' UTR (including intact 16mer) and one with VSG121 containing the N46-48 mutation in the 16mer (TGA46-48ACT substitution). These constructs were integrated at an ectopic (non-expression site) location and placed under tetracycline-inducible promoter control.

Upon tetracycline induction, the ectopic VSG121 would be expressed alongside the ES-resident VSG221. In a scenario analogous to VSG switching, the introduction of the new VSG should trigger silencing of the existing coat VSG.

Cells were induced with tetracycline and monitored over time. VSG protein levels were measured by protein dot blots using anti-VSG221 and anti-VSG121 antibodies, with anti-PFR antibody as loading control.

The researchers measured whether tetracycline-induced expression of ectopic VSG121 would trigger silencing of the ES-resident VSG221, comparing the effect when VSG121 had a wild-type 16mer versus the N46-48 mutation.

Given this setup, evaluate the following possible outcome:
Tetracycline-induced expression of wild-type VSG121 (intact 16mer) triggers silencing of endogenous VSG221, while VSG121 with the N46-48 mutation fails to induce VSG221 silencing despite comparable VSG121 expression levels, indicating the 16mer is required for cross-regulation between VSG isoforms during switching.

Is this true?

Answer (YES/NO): YES